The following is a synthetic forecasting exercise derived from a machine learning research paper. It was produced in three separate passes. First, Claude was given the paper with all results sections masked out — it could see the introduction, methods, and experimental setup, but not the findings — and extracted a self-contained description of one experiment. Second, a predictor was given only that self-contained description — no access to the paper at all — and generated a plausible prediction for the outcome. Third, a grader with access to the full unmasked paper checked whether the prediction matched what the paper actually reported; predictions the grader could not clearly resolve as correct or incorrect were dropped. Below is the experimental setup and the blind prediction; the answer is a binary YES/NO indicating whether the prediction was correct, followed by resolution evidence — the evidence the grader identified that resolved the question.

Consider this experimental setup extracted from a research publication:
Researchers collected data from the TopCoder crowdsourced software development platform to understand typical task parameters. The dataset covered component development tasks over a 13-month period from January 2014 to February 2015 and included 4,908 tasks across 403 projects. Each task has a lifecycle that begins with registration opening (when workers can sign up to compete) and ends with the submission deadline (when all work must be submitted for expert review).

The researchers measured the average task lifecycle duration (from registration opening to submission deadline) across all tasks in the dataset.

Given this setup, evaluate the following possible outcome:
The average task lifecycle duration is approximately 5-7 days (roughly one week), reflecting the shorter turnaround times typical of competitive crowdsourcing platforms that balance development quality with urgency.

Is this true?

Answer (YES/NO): NO